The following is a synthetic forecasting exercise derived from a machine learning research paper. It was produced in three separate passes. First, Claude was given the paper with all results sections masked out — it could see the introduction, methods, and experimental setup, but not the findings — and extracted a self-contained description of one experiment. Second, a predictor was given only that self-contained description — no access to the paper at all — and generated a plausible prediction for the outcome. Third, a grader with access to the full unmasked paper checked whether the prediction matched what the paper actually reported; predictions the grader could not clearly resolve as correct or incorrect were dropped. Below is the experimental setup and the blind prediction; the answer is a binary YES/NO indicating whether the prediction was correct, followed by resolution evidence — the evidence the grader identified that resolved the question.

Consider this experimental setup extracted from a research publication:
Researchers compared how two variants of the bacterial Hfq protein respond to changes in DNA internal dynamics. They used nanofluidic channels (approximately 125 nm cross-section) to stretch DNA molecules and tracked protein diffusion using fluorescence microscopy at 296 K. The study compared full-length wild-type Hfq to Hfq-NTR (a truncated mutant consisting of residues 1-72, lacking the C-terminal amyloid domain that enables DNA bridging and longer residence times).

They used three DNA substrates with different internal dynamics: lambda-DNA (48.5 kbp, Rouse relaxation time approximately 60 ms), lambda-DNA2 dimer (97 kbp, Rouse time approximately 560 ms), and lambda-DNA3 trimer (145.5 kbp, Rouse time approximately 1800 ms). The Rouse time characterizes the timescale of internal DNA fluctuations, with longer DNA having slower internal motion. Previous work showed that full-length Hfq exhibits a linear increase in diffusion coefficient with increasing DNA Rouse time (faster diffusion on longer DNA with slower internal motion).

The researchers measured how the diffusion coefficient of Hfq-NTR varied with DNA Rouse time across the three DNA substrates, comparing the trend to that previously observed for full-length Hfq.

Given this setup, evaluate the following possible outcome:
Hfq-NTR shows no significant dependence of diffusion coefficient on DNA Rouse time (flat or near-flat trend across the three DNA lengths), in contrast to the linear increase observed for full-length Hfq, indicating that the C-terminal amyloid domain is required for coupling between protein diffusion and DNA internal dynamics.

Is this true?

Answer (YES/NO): NO